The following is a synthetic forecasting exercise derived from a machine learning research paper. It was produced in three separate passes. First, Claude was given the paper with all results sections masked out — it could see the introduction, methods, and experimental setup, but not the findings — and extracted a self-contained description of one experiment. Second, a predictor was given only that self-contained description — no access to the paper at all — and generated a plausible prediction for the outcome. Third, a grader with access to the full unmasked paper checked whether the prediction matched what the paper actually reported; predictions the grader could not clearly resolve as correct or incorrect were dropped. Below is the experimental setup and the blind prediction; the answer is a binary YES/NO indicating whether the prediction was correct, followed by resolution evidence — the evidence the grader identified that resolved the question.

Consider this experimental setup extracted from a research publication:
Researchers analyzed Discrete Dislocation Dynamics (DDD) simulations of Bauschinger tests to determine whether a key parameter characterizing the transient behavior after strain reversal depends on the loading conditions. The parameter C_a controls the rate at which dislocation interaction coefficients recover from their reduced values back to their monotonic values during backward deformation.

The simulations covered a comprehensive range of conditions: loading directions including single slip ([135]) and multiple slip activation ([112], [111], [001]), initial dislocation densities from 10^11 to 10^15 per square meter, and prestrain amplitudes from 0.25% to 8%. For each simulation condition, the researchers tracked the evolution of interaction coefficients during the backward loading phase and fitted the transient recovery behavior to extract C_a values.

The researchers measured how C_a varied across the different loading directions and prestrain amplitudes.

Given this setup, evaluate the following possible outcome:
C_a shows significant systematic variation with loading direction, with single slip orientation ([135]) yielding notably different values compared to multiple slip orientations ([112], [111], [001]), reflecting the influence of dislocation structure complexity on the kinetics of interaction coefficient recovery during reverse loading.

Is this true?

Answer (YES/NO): NO